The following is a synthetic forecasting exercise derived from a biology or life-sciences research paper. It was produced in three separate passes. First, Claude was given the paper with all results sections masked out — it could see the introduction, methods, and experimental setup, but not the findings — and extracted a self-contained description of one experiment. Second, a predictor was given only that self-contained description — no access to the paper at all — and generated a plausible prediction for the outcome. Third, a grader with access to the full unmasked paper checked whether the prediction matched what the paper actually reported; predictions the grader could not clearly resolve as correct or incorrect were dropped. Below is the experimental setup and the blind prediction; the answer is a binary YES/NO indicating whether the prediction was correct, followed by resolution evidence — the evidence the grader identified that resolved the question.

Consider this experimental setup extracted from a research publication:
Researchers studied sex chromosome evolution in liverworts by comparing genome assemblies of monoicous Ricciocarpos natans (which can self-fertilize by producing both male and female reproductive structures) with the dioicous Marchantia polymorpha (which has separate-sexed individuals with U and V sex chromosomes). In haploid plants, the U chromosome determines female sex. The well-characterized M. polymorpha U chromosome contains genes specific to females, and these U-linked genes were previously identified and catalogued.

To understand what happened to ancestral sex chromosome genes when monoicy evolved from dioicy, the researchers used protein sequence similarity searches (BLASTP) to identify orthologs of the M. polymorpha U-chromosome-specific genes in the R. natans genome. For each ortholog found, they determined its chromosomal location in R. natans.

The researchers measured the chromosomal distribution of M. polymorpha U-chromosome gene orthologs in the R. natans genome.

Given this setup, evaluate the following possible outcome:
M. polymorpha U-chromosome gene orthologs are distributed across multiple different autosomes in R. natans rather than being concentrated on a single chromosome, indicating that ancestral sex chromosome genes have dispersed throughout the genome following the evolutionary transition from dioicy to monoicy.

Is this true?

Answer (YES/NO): YES